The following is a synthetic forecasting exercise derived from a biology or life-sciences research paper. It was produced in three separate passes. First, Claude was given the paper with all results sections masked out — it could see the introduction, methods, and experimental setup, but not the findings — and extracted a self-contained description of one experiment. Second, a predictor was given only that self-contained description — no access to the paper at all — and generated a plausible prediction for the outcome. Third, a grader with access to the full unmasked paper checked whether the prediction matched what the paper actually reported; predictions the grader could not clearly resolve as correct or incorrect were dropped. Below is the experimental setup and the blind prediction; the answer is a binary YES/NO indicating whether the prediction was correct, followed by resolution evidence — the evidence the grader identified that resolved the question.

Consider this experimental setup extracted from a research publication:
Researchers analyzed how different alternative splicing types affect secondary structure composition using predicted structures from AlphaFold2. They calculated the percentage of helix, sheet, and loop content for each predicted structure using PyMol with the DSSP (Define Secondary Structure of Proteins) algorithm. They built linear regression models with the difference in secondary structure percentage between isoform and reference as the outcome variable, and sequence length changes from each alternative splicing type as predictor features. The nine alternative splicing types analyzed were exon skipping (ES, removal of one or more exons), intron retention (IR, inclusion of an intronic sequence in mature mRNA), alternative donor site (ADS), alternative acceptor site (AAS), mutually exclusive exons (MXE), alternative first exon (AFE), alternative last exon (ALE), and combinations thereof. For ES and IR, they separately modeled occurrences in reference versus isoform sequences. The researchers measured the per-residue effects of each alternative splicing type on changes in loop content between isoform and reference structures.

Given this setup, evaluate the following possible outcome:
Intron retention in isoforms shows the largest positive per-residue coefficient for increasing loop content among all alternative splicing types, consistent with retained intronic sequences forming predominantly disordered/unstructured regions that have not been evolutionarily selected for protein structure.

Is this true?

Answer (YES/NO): NO